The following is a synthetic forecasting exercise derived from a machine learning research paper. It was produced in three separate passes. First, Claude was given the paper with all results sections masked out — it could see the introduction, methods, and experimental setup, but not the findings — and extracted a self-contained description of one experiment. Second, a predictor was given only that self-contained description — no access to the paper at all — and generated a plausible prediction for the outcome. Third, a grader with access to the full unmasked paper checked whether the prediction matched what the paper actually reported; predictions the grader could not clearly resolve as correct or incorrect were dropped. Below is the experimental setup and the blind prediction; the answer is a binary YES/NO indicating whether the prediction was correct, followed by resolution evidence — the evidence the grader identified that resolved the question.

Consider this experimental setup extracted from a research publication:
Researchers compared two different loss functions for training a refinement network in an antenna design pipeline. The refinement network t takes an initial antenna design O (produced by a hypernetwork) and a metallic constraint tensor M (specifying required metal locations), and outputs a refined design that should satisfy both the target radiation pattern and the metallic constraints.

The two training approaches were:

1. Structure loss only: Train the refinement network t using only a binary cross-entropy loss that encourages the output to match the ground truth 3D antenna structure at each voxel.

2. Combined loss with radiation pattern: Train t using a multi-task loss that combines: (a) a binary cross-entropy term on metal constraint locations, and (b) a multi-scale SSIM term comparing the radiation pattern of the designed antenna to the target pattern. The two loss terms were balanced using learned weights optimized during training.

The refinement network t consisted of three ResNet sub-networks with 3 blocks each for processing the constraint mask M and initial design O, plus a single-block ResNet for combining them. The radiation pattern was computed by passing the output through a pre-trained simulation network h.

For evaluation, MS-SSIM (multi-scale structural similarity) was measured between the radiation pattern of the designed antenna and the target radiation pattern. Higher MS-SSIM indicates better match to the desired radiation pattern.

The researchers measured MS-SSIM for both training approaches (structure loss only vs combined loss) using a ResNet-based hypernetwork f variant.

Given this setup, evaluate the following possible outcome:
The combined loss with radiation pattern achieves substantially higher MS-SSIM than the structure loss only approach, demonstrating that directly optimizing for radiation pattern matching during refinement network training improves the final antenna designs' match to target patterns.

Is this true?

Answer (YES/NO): NO